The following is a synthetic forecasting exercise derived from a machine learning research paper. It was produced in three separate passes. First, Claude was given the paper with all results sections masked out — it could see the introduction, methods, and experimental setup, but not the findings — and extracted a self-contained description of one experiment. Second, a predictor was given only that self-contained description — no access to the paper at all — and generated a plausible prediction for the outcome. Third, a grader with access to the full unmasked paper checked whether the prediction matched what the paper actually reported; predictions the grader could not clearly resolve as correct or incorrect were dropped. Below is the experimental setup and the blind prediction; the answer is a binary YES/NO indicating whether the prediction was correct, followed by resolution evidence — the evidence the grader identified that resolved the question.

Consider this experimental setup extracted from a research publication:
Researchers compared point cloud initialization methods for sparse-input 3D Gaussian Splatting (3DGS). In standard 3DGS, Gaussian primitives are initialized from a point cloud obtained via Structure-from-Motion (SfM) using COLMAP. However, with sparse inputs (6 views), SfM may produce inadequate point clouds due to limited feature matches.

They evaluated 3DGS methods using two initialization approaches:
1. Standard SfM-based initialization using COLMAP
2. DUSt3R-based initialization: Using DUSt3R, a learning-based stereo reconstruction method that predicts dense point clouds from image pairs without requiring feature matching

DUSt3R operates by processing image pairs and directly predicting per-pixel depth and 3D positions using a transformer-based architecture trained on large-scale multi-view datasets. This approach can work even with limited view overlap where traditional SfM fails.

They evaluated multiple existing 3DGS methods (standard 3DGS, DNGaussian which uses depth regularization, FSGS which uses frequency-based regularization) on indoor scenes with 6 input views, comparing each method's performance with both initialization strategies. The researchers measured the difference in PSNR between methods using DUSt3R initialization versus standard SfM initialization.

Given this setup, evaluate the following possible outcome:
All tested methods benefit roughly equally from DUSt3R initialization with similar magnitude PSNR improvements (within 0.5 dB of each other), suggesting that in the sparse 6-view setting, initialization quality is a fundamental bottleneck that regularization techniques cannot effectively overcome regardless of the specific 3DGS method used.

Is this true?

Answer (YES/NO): NO